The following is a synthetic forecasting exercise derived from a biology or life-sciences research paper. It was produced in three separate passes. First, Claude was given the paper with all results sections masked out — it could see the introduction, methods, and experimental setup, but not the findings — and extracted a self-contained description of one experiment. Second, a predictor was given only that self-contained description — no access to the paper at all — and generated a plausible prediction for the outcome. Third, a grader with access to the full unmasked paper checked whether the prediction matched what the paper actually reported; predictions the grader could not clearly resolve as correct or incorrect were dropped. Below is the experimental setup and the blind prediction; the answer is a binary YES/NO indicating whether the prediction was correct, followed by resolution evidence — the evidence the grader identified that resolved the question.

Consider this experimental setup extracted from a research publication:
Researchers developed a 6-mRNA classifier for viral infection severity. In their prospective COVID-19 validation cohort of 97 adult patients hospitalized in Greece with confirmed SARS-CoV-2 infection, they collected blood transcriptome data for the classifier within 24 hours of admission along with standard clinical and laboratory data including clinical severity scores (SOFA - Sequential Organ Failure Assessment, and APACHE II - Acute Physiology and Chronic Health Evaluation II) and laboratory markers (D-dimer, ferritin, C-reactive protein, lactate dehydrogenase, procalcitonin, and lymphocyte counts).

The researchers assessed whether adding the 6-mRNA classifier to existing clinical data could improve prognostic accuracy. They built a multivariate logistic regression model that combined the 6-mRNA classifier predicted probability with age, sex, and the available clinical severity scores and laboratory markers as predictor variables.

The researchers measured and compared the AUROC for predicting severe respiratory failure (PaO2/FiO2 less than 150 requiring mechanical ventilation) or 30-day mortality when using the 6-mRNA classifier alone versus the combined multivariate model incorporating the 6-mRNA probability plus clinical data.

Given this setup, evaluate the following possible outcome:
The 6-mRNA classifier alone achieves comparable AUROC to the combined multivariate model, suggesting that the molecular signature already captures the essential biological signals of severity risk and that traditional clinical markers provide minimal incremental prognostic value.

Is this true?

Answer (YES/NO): NO